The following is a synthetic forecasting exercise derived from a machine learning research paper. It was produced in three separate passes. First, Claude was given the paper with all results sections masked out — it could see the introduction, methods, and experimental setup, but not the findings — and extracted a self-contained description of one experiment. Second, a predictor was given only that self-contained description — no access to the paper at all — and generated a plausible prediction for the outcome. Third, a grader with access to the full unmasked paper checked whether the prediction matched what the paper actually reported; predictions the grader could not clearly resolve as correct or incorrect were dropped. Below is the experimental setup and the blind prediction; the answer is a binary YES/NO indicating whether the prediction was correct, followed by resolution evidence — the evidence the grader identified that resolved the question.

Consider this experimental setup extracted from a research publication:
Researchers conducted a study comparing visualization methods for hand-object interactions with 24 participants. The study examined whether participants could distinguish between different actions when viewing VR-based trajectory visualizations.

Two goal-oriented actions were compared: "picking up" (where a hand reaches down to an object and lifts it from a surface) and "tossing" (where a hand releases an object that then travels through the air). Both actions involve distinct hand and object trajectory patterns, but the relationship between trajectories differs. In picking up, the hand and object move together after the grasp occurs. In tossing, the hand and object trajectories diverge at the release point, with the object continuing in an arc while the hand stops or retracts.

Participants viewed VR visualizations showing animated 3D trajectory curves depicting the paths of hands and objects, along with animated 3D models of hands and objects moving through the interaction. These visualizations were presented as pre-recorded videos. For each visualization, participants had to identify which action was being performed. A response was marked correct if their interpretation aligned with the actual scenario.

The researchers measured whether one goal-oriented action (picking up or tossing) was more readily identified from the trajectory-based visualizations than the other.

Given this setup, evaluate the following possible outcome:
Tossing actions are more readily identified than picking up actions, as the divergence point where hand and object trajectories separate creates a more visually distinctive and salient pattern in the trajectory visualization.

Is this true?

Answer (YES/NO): YES